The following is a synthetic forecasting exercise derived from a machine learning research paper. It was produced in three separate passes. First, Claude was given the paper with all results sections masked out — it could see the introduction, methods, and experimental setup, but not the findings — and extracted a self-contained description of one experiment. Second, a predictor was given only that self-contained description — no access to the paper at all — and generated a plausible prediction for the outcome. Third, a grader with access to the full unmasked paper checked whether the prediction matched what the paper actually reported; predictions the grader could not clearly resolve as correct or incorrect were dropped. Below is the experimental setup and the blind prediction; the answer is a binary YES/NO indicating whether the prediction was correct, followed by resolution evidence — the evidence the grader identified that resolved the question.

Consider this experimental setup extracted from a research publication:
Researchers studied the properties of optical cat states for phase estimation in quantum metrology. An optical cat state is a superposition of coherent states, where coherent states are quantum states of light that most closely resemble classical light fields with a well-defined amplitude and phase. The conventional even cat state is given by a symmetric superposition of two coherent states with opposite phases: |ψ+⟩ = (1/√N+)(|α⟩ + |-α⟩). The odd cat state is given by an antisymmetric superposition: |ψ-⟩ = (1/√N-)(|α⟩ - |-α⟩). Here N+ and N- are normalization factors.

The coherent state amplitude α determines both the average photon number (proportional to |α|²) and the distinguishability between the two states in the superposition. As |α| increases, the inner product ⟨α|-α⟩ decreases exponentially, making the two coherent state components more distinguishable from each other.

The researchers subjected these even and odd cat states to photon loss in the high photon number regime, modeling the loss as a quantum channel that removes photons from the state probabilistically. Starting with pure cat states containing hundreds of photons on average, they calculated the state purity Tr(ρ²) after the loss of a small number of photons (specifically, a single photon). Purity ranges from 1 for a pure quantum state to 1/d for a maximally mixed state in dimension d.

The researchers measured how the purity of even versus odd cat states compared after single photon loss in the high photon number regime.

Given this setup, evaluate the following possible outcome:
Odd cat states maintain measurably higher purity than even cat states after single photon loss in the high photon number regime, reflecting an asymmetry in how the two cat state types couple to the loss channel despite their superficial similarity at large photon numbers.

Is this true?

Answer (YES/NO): NO